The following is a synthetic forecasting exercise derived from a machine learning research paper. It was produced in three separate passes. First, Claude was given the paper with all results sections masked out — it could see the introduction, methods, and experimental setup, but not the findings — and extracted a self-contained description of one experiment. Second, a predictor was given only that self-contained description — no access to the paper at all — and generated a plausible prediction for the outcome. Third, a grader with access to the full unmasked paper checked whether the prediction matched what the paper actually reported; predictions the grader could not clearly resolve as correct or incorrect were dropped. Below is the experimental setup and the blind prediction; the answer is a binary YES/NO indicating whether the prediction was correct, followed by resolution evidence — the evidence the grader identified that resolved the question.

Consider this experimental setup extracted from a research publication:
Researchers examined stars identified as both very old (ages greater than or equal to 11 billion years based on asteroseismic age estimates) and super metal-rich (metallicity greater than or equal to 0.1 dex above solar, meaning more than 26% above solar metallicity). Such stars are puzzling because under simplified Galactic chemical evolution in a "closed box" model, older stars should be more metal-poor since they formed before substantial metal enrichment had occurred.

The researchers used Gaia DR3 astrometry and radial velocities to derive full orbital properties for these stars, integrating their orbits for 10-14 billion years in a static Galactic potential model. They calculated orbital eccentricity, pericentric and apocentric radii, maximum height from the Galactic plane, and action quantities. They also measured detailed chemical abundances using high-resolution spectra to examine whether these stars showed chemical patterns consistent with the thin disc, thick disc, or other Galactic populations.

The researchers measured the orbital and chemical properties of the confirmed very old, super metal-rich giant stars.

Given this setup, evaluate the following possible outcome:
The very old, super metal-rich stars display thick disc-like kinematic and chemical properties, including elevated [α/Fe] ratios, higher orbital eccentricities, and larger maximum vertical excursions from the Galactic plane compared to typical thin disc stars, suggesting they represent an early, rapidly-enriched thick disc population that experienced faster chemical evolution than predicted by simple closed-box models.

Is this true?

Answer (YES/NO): NO